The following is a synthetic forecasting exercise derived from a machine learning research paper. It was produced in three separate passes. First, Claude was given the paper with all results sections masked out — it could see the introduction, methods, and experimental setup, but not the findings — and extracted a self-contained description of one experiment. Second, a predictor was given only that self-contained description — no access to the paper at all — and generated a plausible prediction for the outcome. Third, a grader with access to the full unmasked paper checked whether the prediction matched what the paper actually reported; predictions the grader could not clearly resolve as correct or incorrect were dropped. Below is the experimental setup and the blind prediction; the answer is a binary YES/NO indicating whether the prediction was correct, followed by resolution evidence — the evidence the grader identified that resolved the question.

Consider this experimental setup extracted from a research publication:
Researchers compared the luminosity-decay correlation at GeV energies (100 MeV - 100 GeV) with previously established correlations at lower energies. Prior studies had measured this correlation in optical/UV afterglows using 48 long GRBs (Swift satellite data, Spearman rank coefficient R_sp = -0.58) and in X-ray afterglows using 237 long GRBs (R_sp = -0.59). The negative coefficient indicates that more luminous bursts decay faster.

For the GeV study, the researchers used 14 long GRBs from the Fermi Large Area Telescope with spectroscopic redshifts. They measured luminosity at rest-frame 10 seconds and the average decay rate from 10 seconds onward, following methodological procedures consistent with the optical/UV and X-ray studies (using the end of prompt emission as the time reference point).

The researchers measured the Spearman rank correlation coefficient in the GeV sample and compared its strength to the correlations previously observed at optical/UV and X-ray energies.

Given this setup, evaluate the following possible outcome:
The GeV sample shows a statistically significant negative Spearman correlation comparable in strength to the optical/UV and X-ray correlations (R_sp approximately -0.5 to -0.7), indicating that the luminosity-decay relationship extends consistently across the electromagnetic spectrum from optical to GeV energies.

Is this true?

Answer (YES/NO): YES